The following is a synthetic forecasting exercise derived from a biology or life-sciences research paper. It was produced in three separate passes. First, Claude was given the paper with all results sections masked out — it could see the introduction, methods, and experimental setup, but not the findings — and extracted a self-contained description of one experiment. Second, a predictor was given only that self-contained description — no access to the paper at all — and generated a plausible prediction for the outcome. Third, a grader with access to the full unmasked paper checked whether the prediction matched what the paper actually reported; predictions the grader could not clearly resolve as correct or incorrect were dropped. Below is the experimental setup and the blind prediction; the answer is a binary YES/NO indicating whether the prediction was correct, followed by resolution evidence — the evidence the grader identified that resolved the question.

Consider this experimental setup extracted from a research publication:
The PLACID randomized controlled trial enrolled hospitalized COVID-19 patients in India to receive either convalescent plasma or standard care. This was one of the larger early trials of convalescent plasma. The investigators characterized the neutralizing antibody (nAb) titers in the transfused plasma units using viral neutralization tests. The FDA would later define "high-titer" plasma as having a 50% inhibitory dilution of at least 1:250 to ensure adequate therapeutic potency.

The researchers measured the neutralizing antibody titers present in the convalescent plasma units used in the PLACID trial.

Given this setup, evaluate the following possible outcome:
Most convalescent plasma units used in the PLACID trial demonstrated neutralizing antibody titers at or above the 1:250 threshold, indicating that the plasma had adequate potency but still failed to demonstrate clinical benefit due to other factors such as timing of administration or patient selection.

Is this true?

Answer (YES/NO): NO